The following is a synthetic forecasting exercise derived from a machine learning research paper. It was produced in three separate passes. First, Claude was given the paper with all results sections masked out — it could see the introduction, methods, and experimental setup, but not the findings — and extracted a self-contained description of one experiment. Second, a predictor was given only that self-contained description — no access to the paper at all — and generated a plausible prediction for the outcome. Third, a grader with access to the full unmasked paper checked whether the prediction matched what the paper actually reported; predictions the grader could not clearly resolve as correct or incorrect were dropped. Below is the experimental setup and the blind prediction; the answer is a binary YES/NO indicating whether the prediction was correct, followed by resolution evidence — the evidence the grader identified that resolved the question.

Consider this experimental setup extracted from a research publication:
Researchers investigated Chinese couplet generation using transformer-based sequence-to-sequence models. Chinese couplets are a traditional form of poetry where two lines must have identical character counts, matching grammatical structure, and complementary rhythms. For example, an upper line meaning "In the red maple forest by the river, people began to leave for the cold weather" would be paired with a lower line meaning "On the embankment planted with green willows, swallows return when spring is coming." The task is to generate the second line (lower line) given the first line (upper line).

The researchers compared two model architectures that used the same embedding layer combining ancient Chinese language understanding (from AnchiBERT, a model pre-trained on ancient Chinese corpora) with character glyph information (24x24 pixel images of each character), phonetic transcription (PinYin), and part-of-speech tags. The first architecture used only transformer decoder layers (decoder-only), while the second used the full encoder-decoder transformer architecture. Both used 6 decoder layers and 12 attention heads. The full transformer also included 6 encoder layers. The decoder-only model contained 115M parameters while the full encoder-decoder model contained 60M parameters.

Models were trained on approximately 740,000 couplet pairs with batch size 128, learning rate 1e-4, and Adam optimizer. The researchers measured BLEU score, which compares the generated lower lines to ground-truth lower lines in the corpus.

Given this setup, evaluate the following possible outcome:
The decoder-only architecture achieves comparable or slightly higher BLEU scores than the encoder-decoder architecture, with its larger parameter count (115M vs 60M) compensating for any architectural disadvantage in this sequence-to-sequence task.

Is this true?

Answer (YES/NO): YES